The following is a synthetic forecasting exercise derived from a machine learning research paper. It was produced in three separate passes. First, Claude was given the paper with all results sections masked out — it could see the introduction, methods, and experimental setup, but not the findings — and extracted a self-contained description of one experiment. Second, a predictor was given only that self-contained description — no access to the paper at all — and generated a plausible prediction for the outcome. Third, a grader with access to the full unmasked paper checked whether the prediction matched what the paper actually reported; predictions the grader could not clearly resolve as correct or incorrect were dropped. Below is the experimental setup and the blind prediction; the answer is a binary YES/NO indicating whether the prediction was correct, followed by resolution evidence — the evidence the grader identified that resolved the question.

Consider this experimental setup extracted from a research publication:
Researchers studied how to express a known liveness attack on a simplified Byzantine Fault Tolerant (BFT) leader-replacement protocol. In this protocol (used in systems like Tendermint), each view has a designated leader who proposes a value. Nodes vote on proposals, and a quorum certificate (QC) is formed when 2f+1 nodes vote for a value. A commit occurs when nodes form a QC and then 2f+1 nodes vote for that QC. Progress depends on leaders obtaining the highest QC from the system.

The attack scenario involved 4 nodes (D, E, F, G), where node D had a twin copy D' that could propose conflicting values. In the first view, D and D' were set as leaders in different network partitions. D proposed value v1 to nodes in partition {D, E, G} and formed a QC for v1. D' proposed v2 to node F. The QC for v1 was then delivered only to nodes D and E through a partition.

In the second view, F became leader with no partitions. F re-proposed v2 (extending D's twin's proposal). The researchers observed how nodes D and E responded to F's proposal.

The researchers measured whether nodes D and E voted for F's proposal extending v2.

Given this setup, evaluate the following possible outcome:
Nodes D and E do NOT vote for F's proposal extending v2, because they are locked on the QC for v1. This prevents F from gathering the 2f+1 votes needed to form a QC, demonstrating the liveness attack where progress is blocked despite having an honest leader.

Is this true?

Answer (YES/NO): NO